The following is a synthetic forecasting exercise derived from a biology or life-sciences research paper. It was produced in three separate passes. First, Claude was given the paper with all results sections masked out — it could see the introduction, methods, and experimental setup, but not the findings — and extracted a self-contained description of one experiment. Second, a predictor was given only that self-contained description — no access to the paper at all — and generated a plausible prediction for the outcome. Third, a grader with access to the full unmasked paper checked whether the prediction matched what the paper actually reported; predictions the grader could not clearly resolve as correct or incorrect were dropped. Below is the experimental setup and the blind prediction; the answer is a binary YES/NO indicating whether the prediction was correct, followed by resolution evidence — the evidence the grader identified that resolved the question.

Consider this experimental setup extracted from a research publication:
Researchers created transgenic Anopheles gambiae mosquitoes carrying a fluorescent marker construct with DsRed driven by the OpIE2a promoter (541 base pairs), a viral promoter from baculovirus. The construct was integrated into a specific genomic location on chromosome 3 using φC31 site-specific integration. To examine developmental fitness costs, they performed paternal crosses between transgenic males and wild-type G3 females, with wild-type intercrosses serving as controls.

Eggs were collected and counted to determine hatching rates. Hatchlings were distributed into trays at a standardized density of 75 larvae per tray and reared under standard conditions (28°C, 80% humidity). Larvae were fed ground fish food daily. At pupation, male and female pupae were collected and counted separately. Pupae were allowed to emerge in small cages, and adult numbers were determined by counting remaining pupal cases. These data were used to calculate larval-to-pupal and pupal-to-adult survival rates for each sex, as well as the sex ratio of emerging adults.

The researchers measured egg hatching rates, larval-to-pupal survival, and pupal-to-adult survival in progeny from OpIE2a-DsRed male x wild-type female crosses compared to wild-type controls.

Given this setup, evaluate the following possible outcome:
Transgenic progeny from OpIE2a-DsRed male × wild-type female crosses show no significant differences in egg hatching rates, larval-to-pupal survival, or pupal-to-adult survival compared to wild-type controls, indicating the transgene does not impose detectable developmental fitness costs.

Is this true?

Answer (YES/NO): YES